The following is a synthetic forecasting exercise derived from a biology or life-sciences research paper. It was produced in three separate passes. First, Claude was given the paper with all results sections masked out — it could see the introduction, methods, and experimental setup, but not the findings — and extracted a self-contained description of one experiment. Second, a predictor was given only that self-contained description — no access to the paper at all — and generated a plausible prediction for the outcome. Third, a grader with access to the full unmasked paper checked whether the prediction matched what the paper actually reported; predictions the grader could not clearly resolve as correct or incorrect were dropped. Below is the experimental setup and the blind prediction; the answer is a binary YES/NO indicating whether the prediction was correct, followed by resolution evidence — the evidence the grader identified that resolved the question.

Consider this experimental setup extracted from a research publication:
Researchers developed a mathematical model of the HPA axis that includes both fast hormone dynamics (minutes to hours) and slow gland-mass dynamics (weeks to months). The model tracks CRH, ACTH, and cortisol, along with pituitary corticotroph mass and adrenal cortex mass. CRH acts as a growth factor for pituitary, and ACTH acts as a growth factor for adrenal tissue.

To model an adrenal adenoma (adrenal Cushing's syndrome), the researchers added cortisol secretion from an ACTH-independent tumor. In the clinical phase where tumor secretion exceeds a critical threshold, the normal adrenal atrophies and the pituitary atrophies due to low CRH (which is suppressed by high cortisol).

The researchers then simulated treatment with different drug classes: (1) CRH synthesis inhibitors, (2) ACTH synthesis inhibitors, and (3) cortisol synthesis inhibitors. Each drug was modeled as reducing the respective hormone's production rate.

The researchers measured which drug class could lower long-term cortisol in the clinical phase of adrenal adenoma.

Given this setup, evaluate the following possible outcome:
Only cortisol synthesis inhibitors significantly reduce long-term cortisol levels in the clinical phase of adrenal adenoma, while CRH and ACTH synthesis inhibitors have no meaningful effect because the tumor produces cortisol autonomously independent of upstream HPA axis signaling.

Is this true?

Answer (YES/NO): YES